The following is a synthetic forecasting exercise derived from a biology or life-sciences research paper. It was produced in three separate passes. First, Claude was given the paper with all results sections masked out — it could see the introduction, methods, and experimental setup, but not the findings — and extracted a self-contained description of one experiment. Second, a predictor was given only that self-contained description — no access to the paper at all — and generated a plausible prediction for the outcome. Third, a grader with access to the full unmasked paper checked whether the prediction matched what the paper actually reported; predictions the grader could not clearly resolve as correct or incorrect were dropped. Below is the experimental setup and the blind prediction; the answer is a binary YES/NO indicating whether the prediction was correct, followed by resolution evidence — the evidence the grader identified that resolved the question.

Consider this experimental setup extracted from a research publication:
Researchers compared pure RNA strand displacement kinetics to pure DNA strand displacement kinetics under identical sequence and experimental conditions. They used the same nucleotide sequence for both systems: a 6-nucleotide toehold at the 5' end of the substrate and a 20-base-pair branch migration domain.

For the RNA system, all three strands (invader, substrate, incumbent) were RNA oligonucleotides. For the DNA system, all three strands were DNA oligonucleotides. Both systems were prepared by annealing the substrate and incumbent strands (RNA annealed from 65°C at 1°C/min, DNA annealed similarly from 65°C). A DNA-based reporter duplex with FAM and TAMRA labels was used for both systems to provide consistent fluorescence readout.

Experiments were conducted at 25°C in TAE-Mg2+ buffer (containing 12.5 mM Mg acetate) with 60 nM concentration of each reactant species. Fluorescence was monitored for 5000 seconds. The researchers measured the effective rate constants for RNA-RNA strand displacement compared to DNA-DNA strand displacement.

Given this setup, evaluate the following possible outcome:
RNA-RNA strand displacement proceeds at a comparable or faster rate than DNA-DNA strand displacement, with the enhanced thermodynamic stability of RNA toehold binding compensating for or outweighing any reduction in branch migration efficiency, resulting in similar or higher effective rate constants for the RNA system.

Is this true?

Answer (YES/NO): YES